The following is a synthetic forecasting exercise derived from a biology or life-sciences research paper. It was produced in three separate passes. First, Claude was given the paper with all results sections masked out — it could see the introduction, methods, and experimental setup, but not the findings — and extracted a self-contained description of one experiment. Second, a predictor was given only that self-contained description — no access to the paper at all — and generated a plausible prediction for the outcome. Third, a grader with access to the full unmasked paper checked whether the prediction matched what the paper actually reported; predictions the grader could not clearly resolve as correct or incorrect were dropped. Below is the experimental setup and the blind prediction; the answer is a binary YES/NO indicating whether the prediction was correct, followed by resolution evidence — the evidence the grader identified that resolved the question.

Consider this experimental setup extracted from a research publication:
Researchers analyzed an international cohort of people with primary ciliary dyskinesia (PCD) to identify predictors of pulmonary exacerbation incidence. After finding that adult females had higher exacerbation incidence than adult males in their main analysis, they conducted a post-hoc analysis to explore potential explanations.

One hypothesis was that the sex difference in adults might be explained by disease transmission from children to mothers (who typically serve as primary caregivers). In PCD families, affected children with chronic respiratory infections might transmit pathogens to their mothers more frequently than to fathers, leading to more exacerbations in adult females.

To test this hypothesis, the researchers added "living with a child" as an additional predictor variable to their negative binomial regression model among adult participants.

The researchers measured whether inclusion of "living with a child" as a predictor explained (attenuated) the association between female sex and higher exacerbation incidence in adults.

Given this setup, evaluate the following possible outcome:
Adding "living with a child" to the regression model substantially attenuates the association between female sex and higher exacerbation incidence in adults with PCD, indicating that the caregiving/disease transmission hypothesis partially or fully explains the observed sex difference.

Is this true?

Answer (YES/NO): NO